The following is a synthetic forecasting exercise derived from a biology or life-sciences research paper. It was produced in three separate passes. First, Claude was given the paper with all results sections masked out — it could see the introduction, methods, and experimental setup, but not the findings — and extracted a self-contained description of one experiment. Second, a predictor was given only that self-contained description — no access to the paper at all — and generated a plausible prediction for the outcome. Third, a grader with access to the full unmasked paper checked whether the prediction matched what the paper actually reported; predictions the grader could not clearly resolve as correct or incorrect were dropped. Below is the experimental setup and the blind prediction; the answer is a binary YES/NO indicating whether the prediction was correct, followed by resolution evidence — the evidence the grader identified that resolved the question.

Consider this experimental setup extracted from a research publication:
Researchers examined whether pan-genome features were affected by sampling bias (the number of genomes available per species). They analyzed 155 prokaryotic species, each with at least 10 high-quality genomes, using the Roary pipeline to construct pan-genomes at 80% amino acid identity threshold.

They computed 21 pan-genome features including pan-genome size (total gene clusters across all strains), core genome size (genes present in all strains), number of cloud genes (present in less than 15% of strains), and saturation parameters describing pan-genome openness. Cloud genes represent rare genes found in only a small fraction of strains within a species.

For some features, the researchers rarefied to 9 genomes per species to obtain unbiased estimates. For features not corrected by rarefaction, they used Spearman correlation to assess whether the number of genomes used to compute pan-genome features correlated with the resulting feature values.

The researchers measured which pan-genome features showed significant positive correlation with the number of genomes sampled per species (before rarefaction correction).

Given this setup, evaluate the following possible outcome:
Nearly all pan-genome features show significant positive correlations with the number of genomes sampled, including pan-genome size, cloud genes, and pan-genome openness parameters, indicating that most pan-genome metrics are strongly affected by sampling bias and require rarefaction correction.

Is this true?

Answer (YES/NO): NO